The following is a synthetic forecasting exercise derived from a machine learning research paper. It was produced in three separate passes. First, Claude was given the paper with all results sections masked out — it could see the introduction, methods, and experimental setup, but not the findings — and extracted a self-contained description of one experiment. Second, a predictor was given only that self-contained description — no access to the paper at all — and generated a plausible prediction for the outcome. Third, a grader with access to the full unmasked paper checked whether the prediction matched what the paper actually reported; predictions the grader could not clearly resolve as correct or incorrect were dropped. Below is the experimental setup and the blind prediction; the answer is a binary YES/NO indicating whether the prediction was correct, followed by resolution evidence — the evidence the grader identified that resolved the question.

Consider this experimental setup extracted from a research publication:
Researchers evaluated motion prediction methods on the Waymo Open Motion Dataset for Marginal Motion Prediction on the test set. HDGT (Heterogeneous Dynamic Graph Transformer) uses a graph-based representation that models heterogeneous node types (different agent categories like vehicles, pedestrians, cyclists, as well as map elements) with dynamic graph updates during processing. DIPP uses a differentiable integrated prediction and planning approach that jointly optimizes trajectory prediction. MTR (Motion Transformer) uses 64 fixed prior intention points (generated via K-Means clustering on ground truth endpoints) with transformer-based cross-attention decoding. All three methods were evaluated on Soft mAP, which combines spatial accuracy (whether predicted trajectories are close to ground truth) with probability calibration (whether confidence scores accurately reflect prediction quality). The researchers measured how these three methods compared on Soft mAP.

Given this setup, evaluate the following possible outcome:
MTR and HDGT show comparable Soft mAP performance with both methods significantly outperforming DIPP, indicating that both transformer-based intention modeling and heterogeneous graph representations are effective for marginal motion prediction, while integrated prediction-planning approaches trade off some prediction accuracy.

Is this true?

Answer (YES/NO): NO